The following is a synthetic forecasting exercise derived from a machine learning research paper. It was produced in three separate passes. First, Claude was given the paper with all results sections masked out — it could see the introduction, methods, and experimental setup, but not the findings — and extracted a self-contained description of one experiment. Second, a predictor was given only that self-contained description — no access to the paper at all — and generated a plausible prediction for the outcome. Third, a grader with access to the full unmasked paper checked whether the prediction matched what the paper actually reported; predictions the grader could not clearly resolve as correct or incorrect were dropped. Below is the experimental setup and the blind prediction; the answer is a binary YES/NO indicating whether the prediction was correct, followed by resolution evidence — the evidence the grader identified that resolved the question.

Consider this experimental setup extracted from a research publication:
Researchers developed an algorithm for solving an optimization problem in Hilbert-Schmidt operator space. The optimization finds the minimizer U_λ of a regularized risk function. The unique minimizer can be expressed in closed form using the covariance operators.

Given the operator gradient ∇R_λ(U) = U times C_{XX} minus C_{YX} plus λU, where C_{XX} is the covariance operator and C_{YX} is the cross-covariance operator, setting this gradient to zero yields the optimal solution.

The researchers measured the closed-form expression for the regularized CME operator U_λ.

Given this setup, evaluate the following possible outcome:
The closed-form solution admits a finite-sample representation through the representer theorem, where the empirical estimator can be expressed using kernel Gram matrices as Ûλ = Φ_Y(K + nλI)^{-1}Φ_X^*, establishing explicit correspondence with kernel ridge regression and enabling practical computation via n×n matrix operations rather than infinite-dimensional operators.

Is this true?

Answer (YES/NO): NO